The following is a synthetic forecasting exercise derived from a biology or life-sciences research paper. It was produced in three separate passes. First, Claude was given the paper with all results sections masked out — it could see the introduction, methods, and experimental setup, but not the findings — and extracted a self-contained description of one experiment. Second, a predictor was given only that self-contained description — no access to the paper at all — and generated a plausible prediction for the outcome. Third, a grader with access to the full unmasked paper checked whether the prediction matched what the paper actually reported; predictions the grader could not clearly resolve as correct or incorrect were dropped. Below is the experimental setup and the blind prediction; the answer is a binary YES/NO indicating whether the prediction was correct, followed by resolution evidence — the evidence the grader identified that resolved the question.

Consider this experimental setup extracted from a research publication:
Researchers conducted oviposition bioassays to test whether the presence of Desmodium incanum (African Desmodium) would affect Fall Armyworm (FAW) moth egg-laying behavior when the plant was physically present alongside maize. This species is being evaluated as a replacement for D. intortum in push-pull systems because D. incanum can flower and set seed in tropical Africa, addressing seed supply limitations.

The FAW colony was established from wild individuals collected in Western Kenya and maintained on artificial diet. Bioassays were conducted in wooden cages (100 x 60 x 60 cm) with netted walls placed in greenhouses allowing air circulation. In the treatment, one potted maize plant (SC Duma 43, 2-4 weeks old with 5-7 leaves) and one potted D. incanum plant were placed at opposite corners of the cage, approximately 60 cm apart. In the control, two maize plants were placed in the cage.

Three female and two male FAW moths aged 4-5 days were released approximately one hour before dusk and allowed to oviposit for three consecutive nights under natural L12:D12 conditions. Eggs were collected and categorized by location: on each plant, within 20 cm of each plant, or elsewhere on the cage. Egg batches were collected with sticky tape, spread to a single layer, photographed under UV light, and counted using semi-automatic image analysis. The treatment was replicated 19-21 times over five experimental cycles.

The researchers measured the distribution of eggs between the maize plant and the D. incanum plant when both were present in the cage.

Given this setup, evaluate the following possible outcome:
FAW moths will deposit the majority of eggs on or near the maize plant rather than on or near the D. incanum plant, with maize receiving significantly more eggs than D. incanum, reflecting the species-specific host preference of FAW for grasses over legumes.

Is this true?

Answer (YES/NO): YES